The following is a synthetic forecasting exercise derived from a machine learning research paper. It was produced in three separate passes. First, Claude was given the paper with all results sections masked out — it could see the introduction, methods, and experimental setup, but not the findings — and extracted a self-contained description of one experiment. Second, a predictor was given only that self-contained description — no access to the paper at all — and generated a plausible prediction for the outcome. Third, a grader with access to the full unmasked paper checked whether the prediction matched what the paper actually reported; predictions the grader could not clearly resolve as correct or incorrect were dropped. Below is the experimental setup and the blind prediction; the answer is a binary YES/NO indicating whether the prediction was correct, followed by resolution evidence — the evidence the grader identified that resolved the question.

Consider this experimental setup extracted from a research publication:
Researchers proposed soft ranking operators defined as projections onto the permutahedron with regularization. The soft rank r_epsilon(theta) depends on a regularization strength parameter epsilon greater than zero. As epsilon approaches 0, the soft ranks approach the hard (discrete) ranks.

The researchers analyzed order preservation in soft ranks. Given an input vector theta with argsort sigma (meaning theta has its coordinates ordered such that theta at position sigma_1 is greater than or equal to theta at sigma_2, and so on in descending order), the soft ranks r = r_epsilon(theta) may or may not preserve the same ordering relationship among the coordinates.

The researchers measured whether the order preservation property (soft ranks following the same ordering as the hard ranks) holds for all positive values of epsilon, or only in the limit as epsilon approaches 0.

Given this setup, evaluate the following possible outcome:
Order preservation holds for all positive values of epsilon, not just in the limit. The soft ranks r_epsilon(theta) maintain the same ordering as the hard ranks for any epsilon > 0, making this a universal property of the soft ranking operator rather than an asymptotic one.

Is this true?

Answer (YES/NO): YES